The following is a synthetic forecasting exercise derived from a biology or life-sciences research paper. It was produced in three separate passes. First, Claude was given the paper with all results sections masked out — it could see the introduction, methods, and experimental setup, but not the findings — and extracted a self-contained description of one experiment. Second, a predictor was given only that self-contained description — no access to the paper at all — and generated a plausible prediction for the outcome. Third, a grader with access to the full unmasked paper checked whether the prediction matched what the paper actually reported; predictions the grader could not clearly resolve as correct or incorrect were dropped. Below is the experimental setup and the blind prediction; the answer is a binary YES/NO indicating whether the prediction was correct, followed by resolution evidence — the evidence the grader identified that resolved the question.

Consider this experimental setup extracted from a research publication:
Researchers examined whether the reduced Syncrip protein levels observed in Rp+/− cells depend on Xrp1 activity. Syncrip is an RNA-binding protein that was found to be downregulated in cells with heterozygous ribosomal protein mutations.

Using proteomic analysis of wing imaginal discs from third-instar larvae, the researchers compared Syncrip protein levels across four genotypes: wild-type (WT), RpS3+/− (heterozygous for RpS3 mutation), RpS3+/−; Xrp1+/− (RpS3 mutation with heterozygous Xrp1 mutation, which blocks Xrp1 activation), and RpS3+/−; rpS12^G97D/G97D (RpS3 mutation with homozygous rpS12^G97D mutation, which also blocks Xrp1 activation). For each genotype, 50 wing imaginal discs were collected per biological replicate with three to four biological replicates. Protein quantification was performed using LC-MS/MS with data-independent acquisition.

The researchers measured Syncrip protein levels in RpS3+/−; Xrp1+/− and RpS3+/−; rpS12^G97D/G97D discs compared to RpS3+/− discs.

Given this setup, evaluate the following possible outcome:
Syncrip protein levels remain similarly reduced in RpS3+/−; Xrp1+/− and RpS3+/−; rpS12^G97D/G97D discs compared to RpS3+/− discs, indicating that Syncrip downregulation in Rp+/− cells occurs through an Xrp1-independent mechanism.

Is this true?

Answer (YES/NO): YES